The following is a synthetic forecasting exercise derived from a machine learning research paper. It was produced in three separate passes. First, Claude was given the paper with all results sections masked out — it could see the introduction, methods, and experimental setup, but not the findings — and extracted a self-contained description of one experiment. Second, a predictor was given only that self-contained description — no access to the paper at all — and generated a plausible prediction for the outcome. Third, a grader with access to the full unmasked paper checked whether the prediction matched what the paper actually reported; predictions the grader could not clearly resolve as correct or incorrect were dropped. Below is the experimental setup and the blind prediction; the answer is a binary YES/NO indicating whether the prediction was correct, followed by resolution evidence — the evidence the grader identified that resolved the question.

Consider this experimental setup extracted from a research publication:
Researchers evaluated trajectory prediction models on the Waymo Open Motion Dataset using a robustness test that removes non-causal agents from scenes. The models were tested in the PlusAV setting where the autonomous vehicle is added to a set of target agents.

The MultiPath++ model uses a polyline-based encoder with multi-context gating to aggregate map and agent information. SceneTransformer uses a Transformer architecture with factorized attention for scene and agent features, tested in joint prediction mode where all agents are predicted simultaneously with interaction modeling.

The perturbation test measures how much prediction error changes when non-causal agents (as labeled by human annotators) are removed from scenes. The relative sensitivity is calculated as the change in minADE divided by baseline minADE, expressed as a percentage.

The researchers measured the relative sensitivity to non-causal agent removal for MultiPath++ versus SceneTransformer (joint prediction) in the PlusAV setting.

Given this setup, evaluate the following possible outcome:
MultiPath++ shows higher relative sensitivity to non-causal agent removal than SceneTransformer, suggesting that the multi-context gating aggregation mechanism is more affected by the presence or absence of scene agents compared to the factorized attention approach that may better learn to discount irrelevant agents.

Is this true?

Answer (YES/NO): NO